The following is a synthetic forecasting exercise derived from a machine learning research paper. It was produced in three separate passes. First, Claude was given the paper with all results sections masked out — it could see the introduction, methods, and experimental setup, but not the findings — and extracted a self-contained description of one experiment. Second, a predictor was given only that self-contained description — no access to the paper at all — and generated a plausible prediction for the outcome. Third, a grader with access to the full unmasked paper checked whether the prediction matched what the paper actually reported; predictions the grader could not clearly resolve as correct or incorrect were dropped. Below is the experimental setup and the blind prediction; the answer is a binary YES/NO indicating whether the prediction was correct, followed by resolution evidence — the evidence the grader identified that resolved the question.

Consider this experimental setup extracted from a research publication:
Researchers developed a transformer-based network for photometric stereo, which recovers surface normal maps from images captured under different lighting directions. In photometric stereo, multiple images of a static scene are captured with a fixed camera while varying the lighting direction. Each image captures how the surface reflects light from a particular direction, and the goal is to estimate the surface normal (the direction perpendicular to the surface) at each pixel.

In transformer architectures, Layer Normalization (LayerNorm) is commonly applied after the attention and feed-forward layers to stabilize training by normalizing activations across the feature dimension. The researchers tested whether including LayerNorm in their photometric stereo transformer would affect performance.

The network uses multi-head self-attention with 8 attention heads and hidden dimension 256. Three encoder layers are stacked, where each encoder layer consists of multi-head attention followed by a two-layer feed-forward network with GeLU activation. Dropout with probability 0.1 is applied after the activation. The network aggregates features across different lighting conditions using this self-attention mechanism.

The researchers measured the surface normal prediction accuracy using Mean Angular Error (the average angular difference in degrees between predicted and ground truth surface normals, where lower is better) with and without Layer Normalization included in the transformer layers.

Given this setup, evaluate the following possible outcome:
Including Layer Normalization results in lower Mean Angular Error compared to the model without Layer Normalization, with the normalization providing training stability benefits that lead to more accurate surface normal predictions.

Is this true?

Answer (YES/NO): NO